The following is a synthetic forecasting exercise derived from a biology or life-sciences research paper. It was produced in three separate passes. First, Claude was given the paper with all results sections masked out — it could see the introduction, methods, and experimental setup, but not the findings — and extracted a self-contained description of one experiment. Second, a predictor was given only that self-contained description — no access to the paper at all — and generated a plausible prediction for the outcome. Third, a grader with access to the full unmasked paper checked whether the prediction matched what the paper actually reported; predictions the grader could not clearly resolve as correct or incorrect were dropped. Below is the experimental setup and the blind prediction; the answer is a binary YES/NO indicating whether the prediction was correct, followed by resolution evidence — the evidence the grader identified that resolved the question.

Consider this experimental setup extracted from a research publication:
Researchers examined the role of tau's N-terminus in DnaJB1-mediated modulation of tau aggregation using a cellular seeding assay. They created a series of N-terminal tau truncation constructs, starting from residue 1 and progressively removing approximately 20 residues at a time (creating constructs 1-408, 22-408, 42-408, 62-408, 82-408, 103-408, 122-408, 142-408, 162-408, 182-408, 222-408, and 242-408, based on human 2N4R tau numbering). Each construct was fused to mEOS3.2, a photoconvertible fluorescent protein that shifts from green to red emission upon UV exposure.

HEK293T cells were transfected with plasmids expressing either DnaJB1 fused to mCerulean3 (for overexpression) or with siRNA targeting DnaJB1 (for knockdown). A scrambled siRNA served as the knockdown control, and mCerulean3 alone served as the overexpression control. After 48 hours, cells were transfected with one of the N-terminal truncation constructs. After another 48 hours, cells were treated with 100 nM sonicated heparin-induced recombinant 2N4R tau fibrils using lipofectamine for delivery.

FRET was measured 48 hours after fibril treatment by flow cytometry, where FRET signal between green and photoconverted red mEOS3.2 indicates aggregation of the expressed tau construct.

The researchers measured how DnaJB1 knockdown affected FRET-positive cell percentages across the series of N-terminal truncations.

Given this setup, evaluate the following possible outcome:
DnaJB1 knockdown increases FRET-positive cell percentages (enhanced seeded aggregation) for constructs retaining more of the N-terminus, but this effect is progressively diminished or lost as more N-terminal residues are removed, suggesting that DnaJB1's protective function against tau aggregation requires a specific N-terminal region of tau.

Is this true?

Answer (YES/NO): NO